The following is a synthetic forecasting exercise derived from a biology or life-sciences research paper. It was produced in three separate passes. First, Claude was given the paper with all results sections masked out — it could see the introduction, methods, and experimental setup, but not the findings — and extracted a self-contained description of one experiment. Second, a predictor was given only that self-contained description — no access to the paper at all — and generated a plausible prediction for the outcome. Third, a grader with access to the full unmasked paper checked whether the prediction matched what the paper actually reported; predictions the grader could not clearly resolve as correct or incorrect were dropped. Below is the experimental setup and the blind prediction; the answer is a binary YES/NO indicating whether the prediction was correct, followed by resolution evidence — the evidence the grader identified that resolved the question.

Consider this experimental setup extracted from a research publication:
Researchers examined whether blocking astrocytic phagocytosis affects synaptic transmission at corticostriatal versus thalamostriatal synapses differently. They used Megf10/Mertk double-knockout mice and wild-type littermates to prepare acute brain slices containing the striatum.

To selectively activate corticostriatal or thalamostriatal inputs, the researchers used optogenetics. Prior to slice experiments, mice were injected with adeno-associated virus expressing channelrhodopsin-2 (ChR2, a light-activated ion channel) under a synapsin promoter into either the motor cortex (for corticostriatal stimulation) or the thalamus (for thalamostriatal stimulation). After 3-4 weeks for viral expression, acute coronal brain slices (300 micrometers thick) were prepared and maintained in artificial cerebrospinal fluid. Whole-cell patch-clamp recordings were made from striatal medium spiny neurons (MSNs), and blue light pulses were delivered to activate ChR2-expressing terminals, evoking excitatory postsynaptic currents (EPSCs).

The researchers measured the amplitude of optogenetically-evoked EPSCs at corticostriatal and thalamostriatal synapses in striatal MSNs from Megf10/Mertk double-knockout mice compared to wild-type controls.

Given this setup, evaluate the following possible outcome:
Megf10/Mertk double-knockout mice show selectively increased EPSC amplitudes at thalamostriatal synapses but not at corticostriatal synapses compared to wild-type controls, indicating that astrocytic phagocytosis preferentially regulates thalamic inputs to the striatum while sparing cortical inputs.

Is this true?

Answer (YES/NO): NO